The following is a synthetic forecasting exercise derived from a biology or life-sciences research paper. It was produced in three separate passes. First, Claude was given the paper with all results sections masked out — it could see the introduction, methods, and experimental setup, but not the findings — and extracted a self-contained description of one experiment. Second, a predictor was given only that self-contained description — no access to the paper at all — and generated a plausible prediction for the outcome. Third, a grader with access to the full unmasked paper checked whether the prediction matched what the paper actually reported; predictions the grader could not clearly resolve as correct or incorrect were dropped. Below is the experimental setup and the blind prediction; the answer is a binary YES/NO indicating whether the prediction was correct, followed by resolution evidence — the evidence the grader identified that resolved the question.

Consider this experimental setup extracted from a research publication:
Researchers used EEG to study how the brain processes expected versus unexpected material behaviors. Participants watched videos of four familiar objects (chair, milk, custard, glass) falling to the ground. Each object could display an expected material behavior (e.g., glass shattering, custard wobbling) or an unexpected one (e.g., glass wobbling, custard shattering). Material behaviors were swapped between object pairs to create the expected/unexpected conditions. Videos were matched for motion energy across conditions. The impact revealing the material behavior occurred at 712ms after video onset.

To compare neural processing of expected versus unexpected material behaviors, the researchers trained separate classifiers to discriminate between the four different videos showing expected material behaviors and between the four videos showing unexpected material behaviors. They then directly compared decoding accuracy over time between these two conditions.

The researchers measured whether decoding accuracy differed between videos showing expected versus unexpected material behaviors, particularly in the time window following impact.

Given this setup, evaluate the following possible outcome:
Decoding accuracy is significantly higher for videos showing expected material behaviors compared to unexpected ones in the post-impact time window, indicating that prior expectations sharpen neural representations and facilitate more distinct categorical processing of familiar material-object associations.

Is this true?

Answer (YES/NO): NO